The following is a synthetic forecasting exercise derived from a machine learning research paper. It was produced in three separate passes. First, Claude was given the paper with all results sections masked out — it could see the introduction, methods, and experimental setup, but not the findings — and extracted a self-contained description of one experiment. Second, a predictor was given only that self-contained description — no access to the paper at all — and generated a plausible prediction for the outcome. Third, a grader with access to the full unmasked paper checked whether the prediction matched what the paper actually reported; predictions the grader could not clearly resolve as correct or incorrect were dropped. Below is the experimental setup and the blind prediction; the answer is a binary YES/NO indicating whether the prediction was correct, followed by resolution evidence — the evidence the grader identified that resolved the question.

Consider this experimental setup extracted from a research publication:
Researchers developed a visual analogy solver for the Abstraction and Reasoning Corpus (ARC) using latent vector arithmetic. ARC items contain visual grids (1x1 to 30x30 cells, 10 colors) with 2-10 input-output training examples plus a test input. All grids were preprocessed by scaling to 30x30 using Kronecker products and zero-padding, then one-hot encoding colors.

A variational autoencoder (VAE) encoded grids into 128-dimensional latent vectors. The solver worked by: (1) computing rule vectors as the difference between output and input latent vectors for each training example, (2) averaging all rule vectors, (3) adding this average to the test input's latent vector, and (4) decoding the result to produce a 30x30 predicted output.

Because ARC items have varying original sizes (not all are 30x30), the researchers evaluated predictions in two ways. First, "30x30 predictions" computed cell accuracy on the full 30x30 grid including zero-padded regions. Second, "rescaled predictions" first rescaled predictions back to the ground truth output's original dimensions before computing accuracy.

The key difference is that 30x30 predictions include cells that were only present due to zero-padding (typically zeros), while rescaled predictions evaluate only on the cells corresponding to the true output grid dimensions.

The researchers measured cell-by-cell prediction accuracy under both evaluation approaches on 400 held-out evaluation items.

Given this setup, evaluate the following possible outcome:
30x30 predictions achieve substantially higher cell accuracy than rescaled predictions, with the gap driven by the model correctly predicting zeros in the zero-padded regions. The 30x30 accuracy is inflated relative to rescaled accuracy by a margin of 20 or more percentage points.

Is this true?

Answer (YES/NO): NO